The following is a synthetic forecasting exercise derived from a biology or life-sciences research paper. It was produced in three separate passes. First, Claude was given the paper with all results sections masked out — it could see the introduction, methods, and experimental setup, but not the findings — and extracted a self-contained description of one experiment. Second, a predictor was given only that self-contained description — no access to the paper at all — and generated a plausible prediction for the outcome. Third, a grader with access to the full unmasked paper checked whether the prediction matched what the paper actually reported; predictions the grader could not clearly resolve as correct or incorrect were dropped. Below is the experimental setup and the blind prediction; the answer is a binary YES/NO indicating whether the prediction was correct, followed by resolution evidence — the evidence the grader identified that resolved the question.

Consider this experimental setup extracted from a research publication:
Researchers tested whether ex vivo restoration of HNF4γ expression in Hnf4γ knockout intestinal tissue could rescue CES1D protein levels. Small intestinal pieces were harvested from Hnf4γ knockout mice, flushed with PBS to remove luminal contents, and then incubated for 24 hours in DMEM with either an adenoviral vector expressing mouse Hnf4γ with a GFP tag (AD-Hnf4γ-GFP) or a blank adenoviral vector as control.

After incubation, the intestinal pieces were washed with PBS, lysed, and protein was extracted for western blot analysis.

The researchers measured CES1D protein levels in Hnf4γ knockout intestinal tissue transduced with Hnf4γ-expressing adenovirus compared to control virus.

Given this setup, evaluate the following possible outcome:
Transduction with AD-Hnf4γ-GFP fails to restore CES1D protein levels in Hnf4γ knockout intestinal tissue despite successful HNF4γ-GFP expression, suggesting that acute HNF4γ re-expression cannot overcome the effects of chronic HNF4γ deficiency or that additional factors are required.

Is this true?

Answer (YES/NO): NO